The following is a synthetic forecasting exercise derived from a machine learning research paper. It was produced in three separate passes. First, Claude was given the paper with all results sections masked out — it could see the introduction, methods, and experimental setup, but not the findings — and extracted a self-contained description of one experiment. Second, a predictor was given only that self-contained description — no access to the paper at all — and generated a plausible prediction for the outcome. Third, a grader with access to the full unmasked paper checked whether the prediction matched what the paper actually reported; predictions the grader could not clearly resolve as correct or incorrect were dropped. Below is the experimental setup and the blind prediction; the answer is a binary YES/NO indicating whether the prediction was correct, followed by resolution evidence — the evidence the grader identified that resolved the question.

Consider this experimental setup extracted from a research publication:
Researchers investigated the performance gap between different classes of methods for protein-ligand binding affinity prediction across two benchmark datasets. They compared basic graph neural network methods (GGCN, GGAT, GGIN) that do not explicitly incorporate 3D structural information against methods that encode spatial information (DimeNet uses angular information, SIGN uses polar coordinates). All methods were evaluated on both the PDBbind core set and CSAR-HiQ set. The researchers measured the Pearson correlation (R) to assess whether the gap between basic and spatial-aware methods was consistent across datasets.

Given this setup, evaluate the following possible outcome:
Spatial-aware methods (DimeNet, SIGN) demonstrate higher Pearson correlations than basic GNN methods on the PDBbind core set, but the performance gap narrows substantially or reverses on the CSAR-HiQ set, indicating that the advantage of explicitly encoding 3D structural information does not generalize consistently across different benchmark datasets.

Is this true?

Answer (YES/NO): NO